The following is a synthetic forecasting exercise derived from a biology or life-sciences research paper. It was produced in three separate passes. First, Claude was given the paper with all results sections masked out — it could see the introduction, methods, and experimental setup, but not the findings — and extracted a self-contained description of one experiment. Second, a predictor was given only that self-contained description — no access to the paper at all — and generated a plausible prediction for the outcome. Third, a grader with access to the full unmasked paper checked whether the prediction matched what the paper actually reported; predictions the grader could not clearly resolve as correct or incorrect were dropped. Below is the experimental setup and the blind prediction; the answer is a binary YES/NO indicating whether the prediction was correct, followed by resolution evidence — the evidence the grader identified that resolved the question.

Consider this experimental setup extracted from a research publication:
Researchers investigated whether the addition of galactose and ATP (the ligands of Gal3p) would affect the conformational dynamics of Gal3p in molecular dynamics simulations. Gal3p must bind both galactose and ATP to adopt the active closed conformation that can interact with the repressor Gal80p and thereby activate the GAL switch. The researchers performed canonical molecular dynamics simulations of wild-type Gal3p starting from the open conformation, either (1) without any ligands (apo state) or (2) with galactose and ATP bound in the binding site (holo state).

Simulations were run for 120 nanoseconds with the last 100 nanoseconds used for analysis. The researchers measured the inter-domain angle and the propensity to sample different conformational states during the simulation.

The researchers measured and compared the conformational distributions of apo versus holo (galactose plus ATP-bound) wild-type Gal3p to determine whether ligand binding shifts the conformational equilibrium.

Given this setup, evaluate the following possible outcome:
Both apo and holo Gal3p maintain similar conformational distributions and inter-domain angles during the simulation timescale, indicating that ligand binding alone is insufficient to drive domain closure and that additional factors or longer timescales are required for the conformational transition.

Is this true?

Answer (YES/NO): NO